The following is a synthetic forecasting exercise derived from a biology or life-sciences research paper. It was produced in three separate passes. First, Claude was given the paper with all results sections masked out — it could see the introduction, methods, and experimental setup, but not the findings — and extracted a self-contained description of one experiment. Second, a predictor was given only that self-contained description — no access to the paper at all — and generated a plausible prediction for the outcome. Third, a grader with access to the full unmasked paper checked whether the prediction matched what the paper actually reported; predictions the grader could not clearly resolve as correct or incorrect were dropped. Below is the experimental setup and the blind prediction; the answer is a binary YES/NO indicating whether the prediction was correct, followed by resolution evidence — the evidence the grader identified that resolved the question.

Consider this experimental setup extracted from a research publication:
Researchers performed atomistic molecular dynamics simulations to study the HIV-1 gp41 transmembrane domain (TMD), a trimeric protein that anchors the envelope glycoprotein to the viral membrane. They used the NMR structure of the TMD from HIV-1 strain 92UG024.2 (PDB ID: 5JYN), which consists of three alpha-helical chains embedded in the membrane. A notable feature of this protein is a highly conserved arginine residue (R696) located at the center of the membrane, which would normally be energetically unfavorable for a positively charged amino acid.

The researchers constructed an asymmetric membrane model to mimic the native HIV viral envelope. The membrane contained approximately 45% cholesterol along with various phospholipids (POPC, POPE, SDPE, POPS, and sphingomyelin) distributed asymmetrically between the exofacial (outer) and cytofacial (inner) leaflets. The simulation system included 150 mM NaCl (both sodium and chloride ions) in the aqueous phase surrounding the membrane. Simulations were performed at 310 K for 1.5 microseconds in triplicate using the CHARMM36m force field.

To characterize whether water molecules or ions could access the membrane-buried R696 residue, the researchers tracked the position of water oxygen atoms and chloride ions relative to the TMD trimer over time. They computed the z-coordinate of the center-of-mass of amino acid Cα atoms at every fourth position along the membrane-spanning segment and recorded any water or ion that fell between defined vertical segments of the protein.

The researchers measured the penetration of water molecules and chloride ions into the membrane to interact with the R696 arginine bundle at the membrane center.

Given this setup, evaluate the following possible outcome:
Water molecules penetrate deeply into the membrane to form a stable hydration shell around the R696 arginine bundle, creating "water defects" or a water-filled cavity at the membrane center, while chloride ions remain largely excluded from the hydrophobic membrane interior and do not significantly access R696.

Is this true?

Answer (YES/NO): NO